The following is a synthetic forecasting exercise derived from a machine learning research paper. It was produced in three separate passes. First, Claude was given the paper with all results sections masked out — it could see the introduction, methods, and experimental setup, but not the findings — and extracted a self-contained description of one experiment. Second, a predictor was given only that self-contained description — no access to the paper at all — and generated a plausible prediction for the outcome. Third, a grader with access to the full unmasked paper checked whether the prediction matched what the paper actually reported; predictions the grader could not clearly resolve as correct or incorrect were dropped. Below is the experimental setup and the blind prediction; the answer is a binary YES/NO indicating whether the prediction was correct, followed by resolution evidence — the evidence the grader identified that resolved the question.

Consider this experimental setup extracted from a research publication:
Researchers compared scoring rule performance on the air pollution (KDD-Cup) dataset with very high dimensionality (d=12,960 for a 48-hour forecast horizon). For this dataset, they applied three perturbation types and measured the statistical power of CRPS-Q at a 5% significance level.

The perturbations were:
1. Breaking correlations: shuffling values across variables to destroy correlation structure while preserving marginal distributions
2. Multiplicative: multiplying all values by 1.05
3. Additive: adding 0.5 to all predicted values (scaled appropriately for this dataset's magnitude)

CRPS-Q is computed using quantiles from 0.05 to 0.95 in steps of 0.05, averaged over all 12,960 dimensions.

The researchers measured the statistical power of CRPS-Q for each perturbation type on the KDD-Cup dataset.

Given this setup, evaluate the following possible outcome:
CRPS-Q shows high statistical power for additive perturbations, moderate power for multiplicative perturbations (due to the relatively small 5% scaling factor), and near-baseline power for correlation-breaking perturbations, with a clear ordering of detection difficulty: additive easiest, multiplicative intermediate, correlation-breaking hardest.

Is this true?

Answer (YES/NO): YES